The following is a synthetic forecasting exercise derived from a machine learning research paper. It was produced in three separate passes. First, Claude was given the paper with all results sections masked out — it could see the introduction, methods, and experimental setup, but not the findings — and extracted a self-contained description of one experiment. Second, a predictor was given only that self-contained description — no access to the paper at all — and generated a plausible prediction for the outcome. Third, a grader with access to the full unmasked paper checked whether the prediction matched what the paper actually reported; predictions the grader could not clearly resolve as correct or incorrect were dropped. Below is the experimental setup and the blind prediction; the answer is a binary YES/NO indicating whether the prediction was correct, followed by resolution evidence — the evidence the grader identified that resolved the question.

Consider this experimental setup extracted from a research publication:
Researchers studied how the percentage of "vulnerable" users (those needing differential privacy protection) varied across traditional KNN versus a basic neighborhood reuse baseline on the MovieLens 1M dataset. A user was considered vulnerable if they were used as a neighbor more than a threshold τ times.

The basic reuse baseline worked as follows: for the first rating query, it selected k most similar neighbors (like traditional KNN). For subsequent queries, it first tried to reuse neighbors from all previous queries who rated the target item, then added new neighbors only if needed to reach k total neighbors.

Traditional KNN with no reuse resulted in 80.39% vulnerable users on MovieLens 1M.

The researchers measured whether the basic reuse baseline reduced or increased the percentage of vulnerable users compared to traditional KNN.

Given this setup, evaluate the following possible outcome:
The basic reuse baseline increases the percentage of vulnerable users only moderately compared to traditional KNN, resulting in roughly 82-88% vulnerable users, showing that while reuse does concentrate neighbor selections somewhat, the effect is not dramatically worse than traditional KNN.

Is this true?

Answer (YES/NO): YES